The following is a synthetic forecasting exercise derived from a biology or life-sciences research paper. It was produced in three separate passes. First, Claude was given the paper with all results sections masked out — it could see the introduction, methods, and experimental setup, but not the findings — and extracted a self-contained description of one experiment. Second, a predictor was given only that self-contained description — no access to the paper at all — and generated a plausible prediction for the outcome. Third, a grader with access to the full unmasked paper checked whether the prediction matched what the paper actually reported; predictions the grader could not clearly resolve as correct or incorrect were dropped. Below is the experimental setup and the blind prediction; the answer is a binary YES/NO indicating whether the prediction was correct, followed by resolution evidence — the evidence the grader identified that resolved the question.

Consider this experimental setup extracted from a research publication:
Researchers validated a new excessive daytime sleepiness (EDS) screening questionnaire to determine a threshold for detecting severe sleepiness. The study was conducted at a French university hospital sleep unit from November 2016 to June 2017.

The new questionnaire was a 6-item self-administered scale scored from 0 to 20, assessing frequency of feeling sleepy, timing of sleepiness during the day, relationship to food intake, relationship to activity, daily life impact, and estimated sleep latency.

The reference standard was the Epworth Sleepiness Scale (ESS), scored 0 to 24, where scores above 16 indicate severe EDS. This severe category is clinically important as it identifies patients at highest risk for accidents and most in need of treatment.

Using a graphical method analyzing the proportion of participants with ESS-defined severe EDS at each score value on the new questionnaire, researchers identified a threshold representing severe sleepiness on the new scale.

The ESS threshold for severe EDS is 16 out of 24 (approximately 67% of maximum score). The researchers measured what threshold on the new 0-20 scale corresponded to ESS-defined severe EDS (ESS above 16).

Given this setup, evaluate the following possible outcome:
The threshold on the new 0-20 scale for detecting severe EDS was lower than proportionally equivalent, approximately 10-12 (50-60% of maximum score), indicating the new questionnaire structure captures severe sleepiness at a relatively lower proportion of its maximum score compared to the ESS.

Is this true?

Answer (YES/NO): NO